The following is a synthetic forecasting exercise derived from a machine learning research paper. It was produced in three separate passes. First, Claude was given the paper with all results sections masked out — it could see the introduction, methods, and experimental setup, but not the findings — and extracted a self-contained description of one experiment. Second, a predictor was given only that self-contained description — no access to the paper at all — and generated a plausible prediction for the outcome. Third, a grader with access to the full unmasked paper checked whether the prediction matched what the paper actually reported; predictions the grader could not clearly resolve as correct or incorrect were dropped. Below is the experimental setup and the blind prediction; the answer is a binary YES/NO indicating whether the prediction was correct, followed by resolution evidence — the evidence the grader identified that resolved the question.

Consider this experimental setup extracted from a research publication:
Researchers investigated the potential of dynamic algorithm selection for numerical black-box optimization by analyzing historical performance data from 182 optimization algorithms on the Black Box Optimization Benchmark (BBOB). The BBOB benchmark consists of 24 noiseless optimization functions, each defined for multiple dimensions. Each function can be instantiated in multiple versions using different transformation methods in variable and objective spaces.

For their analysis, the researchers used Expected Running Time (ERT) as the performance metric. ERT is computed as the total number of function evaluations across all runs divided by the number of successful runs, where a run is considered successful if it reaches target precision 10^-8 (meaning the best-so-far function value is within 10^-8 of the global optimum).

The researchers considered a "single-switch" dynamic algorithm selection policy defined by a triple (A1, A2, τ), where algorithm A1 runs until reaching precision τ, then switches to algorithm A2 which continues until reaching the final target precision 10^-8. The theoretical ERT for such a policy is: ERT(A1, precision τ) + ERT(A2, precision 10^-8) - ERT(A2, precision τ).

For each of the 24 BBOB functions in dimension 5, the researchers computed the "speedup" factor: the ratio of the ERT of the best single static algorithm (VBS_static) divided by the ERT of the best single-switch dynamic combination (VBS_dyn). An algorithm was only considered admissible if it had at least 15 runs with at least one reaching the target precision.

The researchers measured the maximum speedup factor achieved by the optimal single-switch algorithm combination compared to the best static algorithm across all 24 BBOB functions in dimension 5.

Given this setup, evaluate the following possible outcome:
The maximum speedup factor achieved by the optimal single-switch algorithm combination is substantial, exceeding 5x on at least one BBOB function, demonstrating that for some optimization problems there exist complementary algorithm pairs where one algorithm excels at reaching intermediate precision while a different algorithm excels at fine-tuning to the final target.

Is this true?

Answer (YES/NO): YES